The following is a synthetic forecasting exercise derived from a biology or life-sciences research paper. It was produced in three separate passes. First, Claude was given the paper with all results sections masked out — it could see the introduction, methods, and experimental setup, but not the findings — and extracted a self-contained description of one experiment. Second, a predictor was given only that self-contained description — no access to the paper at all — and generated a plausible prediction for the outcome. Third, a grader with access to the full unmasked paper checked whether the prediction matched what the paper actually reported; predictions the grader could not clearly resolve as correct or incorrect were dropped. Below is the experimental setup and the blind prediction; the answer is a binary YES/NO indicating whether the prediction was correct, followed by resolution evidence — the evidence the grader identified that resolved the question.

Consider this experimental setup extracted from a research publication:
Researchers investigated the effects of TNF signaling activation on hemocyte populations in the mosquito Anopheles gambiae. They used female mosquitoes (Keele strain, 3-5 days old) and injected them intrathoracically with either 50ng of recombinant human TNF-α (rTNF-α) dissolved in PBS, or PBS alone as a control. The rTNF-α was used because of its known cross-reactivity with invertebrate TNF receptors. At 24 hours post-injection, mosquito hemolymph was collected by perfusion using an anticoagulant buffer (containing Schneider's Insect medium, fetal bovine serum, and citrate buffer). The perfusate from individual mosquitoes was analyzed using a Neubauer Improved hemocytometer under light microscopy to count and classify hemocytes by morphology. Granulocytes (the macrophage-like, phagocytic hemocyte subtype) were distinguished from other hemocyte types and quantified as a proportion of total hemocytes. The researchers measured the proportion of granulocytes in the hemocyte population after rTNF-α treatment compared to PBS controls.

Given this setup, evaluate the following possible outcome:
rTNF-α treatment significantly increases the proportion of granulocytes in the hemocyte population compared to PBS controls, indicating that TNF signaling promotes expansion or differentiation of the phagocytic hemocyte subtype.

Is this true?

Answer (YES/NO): YES